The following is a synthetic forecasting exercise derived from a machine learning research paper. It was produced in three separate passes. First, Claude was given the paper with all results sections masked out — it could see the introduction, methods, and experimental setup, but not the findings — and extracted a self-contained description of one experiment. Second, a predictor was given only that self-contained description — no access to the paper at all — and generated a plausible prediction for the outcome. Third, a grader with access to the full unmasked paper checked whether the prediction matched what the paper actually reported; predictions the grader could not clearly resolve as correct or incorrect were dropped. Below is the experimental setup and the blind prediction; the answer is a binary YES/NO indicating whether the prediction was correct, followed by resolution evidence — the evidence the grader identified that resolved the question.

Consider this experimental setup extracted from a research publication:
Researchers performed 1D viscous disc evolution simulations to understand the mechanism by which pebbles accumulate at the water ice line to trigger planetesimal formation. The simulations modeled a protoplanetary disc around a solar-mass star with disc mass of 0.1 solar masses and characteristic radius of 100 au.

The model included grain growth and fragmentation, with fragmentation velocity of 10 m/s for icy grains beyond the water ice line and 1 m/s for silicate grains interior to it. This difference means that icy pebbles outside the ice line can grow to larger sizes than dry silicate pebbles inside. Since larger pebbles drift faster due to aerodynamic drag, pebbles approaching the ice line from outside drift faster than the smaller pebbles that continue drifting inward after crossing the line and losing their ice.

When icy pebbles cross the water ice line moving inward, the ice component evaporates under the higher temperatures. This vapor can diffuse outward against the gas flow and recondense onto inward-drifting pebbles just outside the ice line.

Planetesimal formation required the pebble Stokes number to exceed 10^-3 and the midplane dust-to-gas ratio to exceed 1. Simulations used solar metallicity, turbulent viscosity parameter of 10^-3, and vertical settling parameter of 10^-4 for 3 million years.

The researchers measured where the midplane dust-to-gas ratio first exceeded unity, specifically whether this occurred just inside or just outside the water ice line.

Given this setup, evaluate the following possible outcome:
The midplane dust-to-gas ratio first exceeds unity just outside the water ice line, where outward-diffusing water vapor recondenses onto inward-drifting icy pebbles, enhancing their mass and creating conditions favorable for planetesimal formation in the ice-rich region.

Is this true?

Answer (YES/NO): NO